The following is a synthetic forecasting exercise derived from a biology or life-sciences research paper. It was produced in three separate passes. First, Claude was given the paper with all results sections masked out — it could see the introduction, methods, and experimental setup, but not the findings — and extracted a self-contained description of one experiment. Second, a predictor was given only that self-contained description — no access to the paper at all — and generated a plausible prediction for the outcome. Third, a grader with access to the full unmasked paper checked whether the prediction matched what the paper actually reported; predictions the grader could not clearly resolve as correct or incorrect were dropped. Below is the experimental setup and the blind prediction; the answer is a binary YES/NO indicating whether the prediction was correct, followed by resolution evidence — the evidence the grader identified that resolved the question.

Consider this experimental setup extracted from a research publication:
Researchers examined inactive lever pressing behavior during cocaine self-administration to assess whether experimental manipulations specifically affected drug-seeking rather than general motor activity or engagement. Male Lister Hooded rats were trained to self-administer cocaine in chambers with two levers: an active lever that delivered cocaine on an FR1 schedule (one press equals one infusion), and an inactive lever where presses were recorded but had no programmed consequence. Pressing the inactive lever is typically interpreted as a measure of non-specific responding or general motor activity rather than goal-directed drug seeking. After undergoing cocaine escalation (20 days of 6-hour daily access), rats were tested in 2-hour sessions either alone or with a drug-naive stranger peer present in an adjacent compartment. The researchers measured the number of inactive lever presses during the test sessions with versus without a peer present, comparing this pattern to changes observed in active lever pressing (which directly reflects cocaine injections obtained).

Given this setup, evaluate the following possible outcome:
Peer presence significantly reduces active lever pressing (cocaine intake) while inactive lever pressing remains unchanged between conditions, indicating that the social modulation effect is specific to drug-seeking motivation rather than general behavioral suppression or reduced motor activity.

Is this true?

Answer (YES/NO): YES